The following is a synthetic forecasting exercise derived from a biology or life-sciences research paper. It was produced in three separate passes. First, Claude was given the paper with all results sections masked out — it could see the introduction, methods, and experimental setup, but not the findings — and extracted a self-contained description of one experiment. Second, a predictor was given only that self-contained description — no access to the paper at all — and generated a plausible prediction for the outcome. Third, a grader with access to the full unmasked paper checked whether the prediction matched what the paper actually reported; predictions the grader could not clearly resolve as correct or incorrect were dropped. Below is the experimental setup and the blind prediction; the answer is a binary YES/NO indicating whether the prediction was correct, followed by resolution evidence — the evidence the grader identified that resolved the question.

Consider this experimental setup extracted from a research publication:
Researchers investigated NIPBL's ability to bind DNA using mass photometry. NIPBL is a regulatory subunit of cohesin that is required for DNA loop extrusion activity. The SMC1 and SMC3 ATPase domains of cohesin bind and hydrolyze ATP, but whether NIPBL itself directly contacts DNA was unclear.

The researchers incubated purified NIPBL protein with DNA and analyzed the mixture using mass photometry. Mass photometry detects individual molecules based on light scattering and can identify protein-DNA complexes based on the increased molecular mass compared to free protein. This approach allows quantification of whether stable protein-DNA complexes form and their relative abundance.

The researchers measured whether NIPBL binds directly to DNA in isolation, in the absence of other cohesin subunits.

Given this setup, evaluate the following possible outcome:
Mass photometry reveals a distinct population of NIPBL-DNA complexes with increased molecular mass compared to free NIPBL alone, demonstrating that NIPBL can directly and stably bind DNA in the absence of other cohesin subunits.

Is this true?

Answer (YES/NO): YES